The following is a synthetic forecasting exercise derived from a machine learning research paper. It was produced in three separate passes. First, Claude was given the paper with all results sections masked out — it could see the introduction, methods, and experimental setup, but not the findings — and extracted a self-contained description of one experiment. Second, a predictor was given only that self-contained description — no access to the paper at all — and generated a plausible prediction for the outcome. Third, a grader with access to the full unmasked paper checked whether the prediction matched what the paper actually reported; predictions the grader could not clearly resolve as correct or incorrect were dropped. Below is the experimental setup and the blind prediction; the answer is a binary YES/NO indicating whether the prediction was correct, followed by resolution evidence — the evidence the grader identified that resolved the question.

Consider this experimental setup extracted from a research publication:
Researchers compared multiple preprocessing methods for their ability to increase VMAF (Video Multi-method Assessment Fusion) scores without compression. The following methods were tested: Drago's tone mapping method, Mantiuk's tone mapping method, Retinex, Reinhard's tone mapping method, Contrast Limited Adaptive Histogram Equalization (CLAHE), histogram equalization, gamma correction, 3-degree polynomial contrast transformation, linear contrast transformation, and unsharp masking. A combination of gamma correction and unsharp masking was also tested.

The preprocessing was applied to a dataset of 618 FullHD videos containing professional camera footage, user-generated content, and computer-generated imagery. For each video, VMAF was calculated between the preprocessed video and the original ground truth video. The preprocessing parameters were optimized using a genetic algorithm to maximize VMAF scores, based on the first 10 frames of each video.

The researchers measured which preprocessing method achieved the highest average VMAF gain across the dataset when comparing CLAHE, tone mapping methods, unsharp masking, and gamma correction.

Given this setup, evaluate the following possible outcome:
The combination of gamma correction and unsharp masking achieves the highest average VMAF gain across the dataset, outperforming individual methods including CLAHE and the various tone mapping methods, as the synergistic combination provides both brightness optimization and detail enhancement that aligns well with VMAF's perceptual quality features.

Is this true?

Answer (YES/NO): NO